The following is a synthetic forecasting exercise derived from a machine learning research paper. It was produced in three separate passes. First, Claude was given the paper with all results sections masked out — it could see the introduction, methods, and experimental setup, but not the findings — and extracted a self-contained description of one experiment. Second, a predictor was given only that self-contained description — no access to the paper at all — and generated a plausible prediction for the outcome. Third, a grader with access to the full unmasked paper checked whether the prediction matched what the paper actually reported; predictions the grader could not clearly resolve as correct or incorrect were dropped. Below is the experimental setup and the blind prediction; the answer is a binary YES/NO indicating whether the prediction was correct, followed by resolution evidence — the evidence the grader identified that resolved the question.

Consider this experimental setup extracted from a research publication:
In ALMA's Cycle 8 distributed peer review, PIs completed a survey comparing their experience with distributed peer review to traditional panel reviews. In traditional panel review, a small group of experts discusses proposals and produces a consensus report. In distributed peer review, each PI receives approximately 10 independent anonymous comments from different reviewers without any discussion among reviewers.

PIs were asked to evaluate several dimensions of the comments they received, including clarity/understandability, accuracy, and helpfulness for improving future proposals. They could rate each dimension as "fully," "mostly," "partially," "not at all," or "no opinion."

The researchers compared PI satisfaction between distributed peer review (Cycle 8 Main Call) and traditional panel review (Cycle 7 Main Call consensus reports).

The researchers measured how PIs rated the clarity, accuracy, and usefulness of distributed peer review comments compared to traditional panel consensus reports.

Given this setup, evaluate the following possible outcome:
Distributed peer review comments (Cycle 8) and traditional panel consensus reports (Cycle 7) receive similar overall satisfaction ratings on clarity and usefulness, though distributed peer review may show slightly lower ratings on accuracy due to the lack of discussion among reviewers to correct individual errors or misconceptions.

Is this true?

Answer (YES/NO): NO